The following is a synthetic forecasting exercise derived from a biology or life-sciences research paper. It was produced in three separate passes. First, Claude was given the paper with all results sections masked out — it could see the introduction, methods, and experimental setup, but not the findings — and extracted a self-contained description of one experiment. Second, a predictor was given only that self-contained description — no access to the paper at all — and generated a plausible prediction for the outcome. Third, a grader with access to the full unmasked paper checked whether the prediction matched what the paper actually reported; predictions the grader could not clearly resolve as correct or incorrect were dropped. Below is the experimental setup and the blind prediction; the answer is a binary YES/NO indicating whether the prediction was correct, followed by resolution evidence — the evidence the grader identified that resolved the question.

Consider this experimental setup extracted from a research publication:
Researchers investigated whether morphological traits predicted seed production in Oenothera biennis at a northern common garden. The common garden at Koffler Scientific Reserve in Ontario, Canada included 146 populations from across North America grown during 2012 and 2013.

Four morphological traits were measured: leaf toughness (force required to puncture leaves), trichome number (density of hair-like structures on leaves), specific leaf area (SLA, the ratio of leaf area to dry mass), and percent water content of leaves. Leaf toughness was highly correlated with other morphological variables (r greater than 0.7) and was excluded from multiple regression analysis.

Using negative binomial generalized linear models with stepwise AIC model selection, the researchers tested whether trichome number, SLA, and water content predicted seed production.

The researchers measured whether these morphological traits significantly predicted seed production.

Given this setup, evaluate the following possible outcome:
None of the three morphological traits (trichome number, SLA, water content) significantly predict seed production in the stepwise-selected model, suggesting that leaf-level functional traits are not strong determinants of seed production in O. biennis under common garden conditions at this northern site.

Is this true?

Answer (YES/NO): NO